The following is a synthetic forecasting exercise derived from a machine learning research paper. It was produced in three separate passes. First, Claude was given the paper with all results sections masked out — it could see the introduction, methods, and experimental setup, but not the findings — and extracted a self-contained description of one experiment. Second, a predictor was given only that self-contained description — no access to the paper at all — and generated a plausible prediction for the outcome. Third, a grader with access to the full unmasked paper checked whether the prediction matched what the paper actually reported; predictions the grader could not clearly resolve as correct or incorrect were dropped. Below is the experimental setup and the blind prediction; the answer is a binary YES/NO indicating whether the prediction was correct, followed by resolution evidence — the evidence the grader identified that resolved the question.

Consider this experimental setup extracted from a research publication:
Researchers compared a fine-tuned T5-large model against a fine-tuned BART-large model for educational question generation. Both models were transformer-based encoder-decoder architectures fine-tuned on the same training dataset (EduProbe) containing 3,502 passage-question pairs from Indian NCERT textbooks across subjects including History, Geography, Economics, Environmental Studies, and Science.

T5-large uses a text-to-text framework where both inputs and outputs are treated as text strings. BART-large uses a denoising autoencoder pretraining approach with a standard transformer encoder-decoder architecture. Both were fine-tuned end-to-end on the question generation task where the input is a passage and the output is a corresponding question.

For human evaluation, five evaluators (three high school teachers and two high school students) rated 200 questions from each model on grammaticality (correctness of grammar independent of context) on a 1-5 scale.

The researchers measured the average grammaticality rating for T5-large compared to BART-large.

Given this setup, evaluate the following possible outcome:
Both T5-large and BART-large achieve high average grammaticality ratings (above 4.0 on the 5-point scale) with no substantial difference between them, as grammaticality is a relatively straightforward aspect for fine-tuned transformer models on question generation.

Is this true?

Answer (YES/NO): NO